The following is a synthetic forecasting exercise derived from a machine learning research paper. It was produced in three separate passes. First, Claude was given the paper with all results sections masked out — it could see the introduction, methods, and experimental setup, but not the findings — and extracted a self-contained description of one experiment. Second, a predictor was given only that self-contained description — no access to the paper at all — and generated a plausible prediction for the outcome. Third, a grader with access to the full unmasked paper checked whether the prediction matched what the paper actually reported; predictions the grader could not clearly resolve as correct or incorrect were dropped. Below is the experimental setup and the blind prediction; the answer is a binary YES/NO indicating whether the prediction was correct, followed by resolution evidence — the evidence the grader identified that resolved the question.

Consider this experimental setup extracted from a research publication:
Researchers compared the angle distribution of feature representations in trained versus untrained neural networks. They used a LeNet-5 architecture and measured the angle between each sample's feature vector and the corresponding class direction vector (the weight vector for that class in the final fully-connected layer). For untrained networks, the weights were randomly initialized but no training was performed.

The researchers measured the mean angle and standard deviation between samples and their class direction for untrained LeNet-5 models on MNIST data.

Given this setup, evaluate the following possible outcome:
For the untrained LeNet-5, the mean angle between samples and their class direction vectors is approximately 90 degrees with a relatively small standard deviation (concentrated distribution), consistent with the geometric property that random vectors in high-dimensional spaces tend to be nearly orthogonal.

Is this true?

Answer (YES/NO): YES